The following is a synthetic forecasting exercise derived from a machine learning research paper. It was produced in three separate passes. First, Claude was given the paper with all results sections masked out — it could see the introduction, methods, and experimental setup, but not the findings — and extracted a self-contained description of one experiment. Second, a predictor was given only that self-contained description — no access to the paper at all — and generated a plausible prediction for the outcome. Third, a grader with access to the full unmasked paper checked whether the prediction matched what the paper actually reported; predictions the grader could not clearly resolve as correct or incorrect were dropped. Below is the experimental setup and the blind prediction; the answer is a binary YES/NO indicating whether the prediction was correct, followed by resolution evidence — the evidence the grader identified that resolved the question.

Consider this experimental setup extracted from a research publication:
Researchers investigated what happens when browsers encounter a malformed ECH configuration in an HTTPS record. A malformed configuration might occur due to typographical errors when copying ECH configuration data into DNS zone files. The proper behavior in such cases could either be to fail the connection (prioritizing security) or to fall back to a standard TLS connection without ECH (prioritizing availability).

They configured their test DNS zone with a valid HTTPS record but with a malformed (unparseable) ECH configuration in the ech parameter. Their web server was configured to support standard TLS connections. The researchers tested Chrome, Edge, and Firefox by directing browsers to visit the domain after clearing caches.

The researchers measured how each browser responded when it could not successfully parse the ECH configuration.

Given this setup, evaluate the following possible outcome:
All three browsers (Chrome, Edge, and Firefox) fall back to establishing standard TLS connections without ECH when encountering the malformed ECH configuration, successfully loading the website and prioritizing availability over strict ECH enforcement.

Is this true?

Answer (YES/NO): NO